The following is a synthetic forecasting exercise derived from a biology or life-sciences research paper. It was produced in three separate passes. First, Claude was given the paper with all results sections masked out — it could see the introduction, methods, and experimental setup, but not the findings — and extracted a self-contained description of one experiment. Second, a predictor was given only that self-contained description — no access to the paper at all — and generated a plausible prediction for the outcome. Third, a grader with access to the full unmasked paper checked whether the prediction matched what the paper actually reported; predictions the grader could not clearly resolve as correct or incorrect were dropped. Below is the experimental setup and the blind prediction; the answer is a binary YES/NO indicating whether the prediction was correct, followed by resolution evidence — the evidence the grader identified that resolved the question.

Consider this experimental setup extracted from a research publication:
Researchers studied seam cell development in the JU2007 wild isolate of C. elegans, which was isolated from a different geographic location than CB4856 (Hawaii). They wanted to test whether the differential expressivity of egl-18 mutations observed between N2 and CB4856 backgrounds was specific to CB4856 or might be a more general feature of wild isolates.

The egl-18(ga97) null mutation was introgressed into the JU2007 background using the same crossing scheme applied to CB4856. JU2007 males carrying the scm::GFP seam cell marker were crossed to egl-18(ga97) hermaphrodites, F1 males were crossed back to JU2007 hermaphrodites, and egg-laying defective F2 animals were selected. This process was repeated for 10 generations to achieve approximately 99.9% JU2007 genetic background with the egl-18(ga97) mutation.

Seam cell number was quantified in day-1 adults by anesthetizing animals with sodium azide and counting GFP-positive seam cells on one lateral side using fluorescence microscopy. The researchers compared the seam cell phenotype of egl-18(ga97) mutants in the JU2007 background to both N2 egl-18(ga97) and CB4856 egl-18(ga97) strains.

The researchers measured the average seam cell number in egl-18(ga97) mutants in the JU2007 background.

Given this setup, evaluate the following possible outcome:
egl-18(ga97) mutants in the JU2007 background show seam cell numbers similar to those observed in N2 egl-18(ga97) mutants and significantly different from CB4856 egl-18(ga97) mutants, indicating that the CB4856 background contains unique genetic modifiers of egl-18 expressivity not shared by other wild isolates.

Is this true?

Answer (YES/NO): YES